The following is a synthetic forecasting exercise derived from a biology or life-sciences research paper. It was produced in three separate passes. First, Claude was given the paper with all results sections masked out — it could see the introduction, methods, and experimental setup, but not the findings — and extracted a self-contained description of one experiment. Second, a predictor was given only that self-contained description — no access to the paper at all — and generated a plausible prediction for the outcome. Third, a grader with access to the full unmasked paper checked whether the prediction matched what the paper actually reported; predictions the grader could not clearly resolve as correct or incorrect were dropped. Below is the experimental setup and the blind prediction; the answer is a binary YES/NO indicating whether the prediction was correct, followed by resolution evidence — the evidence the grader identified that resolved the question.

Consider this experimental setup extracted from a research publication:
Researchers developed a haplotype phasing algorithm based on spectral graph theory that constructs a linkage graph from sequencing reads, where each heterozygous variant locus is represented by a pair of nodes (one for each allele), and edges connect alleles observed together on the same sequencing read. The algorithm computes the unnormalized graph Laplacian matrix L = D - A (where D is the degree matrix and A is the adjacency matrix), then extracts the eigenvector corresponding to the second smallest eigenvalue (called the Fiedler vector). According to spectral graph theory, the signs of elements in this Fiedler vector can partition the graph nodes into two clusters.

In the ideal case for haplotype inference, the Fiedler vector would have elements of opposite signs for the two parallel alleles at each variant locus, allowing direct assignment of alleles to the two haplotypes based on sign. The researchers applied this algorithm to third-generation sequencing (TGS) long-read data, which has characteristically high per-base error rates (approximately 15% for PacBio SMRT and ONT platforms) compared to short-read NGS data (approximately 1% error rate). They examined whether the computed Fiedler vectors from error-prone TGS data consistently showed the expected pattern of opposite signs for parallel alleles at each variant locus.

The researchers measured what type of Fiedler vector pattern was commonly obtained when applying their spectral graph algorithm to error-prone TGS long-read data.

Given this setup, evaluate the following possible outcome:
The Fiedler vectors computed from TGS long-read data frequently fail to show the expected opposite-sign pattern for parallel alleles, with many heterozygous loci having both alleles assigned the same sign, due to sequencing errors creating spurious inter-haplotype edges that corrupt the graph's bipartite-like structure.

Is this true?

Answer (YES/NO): NO